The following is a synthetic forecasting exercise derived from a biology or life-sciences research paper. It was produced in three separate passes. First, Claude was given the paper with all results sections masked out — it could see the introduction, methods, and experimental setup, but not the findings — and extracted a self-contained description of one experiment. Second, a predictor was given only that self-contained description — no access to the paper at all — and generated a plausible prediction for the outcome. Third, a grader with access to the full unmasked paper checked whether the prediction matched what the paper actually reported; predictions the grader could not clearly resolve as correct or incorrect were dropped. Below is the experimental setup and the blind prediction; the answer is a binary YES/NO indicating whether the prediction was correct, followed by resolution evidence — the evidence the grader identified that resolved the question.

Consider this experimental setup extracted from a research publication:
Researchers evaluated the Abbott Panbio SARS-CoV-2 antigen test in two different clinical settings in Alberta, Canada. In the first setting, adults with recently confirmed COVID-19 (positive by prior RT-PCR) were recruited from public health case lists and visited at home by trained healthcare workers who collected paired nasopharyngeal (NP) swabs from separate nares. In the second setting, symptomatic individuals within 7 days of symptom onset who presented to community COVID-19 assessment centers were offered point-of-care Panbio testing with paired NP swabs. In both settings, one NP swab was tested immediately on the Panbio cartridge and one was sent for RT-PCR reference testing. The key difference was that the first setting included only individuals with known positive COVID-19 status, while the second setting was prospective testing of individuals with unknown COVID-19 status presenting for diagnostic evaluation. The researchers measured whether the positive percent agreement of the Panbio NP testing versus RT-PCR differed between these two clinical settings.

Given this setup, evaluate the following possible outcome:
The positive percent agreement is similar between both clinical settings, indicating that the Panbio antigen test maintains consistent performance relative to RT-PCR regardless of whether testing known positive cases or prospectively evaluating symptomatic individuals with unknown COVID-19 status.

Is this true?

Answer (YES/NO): YES